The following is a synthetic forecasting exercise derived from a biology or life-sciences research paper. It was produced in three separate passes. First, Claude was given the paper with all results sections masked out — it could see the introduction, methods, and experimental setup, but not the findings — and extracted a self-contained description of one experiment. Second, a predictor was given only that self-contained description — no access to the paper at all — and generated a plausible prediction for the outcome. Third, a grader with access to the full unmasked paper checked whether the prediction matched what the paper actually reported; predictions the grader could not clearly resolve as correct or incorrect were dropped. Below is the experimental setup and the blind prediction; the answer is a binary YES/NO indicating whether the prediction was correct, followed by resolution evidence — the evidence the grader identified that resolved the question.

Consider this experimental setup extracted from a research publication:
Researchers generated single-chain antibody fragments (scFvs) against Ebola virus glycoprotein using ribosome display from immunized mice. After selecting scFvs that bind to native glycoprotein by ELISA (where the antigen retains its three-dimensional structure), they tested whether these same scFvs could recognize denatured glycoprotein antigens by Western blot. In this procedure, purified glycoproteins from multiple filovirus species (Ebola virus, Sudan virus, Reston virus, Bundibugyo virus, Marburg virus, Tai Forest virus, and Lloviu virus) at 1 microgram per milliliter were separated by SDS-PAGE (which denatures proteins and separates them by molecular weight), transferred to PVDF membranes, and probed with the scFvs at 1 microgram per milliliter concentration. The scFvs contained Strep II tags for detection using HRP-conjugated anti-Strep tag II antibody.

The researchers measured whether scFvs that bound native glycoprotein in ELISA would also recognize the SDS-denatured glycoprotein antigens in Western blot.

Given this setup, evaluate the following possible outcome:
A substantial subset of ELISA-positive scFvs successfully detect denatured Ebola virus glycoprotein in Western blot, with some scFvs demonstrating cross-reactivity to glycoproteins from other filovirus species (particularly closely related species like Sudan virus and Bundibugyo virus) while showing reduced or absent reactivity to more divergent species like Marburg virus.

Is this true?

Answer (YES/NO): NO